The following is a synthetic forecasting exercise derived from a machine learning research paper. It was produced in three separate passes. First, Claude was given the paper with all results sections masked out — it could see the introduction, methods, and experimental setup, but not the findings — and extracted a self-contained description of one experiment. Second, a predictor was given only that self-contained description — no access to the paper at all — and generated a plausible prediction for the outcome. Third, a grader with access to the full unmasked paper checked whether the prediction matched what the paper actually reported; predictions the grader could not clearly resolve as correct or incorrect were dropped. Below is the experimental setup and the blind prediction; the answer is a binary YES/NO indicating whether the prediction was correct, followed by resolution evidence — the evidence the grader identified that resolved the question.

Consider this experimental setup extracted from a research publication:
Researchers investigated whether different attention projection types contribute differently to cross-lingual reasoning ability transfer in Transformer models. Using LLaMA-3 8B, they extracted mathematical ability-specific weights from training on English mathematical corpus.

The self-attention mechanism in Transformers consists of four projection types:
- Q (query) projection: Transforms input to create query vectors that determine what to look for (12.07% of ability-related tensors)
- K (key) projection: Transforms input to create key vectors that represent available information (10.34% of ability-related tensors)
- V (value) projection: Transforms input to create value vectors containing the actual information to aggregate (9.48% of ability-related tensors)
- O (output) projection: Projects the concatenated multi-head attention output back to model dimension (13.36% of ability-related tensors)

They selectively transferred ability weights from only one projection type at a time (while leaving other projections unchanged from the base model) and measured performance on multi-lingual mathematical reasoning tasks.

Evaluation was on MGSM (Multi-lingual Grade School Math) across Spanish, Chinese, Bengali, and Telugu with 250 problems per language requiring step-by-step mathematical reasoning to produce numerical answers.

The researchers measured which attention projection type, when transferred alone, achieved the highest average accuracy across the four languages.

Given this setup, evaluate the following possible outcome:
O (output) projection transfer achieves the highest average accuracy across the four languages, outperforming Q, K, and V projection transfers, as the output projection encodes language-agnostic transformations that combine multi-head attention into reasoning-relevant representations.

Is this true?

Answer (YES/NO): YES